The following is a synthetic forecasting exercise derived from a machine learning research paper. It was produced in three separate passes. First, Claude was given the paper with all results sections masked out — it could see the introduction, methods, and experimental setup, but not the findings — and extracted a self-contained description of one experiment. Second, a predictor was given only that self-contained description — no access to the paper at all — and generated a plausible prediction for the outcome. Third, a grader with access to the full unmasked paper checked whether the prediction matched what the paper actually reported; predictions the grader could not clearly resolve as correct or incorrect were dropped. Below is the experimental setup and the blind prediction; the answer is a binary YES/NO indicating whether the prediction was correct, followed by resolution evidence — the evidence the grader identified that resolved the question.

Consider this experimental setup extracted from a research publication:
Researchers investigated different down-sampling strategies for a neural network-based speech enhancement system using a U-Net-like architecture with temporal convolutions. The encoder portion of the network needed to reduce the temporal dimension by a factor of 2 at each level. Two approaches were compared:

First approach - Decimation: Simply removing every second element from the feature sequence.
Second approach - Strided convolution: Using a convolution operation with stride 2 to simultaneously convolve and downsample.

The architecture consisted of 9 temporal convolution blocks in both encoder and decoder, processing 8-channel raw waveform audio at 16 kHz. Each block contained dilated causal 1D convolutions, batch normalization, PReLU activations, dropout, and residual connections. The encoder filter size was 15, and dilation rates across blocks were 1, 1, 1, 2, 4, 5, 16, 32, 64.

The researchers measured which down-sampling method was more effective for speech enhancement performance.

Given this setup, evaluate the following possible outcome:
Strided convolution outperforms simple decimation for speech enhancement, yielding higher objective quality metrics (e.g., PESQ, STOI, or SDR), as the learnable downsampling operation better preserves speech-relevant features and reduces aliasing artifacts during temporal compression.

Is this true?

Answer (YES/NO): NO